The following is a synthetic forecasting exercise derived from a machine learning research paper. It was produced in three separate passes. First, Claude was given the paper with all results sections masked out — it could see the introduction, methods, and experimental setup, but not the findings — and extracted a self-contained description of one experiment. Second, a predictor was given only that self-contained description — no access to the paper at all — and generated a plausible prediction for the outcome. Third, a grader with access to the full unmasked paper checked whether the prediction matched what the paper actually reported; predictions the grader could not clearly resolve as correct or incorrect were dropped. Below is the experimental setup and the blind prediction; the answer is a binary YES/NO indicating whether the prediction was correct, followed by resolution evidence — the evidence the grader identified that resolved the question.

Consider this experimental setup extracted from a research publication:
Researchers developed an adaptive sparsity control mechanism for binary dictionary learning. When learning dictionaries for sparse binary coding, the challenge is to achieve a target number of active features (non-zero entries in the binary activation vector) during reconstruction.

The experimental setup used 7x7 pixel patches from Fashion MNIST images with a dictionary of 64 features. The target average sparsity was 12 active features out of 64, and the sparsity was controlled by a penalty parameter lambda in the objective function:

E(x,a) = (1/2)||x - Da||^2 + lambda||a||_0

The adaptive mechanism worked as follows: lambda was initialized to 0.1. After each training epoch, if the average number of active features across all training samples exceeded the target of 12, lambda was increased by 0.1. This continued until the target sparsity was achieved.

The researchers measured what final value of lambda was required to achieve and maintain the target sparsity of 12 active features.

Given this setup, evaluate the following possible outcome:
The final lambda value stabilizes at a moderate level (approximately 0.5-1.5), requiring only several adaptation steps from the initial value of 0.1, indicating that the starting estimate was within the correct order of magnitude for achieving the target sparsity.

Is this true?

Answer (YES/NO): YES